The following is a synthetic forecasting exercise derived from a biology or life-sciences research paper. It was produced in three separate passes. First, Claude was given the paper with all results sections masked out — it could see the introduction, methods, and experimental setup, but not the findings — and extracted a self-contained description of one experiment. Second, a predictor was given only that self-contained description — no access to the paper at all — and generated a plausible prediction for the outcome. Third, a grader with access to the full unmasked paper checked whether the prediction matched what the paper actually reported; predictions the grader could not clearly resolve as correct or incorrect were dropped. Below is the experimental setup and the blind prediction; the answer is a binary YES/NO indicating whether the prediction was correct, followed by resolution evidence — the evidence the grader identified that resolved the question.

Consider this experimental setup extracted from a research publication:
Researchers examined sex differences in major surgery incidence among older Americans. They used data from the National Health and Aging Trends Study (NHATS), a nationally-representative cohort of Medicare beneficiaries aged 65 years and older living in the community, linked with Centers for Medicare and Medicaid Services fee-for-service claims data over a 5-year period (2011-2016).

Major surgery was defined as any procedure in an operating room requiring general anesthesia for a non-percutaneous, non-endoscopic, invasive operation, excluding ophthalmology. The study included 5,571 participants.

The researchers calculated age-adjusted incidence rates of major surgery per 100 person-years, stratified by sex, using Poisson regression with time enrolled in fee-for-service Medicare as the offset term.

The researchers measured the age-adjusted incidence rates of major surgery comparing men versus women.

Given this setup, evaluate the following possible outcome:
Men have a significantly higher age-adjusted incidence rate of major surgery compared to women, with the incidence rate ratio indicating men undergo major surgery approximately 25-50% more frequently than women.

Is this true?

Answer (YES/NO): NO